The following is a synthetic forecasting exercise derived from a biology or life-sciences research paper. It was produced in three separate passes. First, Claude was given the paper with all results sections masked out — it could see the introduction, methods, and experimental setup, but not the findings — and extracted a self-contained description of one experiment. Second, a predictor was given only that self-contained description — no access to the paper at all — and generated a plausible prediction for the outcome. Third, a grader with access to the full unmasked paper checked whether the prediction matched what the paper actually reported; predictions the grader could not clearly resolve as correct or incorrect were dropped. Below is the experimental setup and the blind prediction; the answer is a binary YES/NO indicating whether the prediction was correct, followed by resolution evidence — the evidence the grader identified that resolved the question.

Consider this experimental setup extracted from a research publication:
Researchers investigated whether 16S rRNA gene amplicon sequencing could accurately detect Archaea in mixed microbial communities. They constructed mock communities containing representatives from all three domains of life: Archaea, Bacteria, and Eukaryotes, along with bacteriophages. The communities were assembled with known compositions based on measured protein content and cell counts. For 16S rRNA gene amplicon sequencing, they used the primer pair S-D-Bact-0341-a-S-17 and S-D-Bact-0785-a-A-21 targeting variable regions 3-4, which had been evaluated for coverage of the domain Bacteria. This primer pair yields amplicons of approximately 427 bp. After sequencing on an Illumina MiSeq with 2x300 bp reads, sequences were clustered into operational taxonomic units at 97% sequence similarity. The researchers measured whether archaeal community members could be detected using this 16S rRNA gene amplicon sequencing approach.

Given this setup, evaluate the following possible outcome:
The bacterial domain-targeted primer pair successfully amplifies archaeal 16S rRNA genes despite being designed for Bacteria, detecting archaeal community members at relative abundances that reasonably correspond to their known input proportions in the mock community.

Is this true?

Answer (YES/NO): NO